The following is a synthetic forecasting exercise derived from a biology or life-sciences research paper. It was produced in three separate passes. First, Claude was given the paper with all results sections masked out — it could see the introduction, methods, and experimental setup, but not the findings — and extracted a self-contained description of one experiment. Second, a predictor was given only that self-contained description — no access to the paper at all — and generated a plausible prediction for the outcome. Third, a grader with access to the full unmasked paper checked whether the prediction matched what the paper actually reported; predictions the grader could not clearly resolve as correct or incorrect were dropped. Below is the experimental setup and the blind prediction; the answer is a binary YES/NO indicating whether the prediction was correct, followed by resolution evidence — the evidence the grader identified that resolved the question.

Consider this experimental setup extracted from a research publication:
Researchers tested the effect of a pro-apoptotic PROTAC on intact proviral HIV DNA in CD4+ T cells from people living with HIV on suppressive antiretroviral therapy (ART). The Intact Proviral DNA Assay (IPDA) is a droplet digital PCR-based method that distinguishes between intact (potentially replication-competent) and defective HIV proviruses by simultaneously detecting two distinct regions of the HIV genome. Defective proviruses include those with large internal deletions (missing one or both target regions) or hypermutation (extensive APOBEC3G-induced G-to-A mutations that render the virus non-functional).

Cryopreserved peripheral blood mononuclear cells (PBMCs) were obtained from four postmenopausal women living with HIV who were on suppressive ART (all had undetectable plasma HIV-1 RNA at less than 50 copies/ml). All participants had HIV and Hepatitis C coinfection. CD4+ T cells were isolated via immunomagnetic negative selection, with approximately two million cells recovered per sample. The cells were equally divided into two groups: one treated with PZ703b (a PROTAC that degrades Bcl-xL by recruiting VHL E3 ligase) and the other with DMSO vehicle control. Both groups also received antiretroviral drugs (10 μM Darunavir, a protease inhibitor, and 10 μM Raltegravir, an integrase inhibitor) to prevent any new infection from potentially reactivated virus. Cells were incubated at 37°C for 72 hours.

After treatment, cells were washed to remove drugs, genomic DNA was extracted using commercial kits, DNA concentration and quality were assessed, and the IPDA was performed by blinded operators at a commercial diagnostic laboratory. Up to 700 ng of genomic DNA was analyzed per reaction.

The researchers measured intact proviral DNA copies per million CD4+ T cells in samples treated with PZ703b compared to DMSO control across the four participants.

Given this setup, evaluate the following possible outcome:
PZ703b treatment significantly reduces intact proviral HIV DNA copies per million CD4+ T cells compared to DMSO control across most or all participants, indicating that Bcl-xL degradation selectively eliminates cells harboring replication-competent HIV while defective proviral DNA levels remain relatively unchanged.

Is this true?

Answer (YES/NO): YES